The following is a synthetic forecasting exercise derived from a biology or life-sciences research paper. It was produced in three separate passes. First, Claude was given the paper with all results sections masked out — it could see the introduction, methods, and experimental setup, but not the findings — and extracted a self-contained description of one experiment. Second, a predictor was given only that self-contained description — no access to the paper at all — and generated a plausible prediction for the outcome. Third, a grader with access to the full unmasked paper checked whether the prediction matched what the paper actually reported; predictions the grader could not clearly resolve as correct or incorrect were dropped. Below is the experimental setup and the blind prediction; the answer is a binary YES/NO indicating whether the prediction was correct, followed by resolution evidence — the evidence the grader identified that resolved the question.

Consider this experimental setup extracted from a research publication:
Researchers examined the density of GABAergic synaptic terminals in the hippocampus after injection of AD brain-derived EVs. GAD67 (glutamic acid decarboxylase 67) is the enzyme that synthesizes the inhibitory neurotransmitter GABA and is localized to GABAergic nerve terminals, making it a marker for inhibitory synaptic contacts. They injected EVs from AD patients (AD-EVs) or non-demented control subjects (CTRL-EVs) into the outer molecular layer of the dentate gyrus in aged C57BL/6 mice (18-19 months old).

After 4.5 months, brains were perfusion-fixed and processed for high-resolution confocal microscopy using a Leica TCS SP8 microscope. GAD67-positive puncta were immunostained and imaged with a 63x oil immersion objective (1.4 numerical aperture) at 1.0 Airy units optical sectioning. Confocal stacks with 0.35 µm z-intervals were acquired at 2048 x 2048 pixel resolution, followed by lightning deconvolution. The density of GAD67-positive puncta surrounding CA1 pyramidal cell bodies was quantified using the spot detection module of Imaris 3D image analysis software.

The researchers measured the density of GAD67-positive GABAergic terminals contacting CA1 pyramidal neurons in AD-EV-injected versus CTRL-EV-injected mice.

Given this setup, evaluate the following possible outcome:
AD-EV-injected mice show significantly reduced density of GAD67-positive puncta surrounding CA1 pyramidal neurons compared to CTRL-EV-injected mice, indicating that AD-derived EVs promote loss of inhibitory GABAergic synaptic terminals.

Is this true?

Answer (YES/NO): NO